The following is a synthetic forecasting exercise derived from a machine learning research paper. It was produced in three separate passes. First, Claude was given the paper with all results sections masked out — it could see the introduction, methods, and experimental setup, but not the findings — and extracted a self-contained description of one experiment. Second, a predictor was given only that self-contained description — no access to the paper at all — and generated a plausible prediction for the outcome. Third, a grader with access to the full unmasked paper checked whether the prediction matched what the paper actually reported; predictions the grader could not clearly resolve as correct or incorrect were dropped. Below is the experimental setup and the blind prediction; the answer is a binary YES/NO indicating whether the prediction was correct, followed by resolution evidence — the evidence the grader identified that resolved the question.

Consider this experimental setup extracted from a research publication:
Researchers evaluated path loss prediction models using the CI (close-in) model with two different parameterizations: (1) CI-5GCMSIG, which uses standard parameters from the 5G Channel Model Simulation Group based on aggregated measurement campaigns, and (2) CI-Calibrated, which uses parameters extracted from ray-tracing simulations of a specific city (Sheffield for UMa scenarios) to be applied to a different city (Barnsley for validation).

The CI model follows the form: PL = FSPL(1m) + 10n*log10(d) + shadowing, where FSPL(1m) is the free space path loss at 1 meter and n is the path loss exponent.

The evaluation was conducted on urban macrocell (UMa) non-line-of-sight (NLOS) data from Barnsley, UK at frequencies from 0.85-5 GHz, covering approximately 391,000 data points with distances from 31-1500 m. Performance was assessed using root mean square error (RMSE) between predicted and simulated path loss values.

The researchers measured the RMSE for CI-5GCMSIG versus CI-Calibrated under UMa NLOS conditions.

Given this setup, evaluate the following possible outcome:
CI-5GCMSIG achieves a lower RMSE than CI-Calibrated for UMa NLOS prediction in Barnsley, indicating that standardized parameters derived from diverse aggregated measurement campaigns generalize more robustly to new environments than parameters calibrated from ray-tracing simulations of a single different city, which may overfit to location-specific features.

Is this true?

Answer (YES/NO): YES